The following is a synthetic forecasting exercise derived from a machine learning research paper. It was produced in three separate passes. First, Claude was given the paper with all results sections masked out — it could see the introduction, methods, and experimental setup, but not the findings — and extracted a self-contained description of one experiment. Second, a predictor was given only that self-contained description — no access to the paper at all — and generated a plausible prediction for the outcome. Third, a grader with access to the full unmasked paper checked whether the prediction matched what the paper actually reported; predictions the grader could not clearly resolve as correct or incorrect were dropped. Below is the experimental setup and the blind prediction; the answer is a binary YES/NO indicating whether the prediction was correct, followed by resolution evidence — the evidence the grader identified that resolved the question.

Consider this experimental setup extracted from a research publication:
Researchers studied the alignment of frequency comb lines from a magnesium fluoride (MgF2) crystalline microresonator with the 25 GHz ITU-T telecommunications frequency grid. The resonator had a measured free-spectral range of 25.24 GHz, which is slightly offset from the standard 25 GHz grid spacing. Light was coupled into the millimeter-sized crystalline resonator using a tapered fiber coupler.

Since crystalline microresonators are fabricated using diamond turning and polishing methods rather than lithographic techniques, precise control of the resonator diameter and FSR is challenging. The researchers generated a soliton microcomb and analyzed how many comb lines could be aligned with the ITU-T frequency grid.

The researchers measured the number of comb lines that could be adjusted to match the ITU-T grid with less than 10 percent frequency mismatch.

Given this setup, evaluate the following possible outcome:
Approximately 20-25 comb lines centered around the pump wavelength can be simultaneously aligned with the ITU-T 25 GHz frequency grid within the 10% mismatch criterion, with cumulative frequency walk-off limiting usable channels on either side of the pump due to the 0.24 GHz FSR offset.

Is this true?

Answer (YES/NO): YES